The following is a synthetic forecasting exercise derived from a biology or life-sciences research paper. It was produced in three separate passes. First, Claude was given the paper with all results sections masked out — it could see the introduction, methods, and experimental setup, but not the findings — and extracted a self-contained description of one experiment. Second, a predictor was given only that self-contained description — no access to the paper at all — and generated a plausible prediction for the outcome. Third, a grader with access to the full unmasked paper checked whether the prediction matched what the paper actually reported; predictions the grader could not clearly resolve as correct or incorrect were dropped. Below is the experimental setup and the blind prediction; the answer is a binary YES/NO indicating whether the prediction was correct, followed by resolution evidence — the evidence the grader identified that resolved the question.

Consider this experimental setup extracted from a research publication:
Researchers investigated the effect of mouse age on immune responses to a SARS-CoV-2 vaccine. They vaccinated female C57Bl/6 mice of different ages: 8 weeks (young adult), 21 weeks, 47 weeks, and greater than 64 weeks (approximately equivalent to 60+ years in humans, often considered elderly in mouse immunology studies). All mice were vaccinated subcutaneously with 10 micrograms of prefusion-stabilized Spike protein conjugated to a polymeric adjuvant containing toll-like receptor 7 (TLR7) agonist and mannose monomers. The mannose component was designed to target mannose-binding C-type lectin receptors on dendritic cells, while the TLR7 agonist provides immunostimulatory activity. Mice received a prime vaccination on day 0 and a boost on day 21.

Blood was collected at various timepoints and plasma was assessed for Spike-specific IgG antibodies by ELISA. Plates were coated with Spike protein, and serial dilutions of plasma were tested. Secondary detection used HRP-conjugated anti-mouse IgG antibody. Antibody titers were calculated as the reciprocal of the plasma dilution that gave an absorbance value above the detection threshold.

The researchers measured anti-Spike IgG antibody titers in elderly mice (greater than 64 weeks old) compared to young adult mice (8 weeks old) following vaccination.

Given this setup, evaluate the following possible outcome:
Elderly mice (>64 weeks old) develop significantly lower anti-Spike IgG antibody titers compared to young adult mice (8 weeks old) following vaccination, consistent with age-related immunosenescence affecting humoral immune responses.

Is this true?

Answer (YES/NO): NO